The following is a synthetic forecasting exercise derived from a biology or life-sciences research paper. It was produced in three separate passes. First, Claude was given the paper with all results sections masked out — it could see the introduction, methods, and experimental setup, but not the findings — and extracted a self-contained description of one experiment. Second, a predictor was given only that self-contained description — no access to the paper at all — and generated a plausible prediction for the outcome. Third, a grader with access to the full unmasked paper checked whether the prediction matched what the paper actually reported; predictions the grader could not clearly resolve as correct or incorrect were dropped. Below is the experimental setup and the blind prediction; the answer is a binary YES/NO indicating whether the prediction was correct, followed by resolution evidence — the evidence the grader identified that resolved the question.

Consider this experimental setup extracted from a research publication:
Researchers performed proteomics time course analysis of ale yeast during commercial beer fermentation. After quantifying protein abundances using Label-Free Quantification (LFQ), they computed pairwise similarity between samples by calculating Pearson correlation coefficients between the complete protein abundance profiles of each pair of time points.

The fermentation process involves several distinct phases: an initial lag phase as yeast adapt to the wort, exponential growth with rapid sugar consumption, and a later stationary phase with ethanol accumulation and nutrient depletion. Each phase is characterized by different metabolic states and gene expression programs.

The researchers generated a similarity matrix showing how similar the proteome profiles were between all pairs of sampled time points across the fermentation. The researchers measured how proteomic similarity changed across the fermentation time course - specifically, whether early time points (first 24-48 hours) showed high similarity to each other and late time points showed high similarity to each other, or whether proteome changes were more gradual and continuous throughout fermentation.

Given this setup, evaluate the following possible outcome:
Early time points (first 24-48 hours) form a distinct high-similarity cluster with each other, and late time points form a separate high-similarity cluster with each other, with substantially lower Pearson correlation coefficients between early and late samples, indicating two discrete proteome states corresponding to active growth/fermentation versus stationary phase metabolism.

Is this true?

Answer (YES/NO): NO